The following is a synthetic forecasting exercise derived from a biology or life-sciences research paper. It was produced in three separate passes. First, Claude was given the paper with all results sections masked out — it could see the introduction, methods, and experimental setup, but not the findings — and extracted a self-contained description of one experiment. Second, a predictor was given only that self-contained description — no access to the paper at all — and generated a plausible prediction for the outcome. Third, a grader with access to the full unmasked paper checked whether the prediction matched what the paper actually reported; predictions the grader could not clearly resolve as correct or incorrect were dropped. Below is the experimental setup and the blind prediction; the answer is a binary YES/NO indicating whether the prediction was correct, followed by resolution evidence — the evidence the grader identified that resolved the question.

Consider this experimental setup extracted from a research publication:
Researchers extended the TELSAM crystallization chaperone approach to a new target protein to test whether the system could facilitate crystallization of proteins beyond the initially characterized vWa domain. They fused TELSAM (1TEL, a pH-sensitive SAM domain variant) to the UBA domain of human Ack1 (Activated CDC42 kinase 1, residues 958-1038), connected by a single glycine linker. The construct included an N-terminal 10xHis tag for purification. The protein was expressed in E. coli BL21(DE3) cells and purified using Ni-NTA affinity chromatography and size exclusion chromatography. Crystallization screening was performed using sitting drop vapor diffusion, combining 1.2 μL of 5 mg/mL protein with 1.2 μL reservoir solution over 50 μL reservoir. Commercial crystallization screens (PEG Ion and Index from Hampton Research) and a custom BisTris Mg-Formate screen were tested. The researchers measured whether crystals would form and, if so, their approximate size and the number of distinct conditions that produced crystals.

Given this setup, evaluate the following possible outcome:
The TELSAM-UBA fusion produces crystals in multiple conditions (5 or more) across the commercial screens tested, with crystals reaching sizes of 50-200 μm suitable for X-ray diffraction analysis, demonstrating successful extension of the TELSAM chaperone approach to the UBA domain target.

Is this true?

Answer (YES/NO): NO